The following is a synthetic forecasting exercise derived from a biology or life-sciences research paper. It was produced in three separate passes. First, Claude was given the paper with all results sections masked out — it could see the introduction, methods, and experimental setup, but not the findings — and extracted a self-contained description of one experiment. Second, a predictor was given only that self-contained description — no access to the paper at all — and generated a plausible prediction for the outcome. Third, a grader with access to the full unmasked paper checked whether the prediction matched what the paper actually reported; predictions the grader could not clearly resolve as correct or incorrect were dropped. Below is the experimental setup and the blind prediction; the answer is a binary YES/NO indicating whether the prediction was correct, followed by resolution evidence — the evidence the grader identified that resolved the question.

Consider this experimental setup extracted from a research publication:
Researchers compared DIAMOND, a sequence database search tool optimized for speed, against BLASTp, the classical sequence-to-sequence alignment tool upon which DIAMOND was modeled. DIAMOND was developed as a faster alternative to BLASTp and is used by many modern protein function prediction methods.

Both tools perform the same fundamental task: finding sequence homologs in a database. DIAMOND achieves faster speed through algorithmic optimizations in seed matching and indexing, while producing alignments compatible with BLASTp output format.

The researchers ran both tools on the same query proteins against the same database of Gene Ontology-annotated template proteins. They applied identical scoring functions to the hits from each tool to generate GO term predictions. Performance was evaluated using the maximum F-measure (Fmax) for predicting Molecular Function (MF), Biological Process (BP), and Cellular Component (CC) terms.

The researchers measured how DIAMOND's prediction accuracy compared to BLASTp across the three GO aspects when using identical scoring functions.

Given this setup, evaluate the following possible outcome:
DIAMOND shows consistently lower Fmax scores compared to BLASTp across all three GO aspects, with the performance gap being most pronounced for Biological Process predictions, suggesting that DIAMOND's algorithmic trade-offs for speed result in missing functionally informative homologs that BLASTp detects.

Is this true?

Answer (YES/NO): NO